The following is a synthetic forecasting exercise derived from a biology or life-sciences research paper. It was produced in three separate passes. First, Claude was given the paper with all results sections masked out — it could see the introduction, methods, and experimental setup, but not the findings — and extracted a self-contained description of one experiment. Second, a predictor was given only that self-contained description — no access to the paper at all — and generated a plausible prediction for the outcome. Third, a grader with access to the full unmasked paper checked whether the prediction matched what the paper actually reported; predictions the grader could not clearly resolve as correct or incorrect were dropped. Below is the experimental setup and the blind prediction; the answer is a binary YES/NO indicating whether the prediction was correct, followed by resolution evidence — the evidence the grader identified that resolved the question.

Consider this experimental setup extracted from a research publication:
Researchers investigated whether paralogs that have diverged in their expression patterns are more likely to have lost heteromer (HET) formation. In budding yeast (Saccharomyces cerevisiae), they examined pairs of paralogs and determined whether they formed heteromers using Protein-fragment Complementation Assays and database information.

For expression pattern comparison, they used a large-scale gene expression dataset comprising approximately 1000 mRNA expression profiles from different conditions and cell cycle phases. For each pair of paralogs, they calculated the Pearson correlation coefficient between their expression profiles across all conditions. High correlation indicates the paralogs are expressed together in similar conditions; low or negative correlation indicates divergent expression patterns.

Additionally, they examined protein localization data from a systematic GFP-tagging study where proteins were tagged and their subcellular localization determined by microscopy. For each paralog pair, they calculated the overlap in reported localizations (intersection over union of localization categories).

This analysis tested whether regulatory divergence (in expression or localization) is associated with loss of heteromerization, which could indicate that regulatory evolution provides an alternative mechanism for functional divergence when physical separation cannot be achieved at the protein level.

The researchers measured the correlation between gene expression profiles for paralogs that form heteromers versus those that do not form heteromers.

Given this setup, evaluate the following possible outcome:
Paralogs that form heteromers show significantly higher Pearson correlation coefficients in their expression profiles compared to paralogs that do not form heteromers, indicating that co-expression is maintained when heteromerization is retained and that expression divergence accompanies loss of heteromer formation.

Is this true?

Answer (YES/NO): YES